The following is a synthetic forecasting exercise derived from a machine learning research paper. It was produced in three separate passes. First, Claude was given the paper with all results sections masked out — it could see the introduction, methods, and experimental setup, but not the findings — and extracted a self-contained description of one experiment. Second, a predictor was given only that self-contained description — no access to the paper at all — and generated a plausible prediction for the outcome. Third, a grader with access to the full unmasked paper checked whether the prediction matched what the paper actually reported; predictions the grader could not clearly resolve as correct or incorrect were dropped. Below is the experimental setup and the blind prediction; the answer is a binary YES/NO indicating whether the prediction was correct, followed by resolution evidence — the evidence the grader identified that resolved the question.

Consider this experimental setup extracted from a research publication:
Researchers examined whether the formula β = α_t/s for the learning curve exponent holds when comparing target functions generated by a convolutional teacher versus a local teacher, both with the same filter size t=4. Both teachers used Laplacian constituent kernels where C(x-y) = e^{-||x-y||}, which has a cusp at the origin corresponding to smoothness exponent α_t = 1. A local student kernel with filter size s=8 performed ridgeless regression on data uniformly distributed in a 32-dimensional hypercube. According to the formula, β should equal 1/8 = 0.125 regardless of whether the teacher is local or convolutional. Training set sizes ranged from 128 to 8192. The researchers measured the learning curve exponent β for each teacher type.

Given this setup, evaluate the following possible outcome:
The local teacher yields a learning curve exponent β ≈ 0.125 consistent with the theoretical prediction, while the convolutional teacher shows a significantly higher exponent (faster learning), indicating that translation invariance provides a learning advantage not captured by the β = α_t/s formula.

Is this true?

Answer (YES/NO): NO